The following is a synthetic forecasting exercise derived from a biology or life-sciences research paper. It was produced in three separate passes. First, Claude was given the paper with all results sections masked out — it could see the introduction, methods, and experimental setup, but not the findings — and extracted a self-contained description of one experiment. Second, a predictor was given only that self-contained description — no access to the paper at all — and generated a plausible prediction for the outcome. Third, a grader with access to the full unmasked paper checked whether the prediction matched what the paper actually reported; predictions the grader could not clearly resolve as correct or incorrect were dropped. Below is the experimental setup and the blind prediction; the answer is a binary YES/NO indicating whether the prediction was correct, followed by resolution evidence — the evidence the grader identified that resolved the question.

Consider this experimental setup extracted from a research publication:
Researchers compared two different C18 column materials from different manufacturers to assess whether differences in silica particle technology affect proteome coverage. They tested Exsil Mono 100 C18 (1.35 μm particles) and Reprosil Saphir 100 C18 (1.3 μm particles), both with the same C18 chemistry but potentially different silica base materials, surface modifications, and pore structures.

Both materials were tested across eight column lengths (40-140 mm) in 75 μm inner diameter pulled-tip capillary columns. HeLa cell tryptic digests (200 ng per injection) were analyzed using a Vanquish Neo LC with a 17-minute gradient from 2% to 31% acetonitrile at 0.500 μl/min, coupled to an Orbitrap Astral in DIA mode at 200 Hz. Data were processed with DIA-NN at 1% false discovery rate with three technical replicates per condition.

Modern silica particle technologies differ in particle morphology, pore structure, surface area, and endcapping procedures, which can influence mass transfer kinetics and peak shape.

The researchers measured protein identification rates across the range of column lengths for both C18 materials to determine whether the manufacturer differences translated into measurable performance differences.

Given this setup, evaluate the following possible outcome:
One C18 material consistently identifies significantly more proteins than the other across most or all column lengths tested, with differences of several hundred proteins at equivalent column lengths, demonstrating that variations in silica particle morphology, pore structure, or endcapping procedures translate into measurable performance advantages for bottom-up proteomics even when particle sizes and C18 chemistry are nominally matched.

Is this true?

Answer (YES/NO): NO